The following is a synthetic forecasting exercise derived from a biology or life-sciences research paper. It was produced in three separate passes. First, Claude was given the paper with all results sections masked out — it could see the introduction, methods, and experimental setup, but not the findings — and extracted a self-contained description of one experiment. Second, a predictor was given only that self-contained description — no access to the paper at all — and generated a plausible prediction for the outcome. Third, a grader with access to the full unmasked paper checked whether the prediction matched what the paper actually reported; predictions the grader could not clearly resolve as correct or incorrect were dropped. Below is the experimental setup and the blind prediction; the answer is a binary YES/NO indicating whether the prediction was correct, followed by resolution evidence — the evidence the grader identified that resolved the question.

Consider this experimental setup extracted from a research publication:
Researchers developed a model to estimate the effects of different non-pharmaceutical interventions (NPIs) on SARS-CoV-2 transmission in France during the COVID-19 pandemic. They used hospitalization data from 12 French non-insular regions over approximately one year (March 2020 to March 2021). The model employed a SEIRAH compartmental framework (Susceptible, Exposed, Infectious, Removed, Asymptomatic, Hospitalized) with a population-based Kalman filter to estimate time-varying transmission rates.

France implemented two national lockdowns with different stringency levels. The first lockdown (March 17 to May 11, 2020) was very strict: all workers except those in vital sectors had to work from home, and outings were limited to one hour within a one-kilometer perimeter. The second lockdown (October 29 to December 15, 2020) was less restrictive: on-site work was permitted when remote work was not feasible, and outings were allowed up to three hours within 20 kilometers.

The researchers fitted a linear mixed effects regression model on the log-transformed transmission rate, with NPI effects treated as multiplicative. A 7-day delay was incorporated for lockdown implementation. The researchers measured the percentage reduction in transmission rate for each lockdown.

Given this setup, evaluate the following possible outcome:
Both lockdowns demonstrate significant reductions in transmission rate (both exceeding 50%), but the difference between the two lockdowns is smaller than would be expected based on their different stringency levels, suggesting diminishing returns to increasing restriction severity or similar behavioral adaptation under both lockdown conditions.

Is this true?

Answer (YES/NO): NO